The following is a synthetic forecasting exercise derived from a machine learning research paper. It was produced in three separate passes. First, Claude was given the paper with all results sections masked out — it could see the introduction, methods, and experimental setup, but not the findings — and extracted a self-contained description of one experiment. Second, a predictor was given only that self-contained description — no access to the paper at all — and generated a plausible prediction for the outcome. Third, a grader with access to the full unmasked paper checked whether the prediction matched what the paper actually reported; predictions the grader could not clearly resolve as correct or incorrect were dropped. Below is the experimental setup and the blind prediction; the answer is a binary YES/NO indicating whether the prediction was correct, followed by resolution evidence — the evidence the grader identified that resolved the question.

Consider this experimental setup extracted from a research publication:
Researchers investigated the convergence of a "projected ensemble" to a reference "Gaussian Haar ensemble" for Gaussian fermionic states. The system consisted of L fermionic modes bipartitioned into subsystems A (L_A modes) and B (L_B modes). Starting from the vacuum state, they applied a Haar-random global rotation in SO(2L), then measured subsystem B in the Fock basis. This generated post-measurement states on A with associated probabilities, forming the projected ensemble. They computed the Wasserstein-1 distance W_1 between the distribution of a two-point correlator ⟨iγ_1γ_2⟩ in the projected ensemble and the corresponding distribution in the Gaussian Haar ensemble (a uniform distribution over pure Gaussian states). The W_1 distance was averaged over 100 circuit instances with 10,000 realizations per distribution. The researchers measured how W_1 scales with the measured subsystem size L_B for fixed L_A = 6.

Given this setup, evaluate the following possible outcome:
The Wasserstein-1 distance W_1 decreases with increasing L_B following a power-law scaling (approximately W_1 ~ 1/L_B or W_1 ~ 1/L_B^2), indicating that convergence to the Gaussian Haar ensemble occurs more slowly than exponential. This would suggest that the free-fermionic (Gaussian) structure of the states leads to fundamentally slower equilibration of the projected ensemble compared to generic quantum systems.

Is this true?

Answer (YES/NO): NO